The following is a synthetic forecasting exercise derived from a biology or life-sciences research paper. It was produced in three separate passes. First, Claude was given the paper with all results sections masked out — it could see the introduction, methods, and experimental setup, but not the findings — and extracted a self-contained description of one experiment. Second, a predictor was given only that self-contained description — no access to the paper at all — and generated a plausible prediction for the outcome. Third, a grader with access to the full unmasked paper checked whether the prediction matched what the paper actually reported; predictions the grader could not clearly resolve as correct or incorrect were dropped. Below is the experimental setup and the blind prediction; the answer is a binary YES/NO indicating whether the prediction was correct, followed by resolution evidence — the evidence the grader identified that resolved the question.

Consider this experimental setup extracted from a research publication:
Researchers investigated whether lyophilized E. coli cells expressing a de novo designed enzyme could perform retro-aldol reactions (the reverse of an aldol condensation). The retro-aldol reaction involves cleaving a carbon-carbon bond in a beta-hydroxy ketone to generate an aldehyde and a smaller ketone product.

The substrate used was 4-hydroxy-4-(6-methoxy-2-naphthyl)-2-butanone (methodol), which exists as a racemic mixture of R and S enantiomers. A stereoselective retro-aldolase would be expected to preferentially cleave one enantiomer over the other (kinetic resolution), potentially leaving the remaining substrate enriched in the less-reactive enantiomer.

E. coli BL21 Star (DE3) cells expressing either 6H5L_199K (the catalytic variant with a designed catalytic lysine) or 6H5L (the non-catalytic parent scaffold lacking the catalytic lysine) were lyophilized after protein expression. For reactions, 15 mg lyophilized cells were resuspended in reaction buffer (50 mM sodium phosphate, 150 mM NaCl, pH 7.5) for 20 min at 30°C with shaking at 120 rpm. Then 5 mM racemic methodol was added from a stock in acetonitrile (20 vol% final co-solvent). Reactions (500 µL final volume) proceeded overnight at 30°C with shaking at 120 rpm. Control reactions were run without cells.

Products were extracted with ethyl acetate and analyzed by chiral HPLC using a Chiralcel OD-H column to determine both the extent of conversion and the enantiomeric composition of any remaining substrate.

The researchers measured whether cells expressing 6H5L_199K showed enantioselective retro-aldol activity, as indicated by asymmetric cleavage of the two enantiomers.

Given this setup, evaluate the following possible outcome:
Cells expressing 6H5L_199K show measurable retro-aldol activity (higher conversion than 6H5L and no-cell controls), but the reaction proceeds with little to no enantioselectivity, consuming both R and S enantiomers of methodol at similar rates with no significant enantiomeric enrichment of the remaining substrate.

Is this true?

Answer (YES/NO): NO